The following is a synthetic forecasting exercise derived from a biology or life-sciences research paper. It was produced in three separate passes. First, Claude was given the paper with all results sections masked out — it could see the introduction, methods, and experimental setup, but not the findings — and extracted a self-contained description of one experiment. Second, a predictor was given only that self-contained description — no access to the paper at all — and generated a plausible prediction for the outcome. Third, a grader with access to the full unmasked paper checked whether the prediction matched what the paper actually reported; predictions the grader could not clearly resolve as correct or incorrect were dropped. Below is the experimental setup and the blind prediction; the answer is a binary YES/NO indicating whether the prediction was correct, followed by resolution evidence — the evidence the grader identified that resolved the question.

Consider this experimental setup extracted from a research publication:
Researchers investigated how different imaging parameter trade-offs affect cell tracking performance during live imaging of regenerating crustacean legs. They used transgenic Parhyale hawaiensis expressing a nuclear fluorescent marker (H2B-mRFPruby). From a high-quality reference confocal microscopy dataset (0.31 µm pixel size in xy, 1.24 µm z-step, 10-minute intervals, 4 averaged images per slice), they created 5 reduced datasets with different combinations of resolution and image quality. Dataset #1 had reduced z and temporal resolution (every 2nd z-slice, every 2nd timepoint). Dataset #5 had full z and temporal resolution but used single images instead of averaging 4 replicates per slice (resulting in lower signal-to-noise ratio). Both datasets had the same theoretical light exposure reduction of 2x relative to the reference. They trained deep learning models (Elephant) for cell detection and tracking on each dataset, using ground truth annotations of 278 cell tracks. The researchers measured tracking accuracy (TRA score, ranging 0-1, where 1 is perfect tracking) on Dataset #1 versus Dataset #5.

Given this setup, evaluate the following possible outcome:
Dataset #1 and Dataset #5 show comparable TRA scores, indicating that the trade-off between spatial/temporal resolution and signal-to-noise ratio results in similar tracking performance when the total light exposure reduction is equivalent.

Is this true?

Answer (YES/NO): NO